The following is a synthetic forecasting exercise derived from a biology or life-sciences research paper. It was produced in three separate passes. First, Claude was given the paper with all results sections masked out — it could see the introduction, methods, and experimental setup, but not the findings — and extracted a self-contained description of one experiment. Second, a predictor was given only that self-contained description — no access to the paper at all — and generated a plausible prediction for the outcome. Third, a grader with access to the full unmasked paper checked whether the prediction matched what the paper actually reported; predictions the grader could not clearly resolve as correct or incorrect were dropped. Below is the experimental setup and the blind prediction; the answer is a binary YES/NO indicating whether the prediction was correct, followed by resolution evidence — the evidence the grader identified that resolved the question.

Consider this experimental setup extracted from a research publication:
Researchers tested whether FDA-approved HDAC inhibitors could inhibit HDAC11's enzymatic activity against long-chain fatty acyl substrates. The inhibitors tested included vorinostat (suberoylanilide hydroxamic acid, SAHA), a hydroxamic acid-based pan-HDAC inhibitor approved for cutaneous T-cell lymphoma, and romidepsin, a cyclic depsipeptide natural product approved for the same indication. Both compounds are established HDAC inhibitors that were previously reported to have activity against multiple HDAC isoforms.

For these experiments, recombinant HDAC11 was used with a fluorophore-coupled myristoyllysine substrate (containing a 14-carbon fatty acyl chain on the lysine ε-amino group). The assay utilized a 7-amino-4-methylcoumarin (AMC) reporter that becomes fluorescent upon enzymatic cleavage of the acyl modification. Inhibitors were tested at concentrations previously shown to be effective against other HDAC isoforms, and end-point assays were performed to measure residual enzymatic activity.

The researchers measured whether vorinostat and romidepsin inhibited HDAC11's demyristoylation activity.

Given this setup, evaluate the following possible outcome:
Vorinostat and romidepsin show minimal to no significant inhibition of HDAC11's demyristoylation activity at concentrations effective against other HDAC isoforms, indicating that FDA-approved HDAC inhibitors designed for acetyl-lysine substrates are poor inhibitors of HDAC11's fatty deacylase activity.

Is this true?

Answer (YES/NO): YES